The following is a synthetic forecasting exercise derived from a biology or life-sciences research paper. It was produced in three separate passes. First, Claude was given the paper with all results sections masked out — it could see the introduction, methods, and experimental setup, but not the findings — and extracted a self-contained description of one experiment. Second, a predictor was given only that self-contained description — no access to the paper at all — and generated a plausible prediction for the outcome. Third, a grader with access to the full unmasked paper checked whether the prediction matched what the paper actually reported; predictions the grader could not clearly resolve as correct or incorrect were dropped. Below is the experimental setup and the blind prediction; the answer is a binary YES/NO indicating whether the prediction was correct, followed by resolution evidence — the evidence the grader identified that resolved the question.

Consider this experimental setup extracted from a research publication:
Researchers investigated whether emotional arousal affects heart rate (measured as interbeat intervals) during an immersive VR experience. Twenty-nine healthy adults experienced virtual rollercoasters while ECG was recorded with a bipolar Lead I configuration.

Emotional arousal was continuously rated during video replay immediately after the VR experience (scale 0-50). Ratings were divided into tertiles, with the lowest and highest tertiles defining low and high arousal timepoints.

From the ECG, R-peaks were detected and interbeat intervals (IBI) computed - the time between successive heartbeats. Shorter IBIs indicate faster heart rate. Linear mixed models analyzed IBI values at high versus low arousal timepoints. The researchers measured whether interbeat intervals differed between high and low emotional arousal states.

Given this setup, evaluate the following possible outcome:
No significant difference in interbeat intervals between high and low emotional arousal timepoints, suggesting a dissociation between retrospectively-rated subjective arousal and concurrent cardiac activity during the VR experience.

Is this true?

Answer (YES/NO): YES